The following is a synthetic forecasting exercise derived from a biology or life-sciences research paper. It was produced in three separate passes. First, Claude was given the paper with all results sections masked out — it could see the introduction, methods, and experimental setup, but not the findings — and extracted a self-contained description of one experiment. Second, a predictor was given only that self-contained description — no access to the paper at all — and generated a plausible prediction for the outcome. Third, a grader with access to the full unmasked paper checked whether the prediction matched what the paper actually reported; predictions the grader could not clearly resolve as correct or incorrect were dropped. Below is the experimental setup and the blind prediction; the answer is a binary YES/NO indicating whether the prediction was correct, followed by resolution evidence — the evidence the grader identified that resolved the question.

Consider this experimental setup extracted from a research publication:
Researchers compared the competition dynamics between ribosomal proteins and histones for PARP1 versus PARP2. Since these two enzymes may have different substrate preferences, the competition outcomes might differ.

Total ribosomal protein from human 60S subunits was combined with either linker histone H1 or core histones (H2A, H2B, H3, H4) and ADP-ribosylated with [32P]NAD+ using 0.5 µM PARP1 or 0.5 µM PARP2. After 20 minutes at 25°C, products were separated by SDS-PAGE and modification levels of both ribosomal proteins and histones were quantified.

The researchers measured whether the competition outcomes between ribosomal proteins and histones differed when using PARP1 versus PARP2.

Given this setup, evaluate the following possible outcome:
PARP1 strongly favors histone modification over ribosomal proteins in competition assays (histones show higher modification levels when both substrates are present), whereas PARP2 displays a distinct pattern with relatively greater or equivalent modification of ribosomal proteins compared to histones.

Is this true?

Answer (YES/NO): NO